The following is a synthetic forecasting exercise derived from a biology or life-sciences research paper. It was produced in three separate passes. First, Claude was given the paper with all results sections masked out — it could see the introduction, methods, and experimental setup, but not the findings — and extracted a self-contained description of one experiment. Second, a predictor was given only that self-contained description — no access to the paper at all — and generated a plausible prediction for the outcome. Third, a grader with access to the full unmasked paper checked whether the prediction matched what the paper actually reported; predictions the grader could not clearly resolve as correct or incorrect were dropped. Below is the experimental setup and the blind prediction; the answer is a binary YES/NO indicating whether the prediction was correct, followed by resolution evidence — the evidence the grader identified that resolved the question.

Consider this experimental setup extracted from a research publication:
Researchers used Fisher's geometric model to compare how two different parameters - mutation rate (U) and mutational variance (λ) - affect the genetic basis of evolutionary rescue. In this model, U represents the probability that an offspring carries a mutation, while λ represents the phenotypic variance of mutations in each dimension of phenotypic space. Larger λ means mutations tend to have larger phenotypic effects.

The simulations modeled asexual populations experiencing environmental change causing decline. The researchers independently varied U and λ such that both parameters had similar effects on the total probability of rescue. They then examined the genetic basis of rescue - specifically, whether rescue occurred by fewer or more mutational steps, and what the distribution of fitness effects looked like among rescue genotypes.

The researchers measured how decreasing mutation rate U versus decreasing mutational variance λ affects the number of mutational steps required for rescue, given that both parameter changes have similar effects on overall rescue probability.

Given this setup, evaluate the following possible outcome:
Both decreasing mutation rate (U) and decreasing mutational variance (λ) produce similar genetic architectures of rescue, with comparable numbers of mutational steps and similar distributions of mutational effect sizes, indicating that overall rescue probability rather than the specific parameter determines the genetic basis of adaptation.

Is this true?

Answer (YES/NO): NO